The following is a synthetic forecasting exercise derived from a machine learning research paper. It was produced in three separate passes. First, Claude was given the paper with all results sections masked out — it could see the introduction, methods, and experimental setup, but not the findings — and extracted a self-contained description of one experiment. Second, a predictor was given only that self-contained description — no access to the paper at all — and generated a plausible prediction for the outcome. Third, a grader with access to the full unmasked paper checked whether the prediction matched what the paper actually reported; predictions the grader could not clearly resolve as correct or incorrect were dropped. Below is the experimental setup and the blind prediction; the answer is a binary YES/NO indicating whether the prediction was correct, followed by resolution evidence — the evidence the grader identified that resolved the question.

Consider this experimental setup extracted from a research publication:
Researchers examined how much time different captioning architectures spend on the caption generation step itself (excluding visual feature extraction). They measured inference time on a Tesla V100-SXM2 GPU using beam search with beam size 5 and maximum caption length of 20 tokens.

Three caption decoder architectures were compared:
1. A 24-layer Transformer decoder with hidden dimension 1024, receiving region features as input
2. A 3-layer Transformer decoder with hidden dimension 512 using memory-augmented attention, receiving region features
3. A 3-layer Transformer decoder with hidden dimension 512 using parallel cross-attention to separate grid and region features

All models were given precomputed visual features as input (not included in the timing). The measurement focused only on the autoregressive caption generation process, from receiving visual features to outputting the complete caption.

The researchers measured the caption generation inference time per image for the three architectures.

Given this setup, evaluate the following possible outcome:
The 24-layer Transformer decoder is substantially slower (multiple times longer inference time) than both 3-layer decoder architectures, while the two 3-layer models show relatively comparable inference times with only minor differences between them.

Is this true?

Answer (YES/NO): YES